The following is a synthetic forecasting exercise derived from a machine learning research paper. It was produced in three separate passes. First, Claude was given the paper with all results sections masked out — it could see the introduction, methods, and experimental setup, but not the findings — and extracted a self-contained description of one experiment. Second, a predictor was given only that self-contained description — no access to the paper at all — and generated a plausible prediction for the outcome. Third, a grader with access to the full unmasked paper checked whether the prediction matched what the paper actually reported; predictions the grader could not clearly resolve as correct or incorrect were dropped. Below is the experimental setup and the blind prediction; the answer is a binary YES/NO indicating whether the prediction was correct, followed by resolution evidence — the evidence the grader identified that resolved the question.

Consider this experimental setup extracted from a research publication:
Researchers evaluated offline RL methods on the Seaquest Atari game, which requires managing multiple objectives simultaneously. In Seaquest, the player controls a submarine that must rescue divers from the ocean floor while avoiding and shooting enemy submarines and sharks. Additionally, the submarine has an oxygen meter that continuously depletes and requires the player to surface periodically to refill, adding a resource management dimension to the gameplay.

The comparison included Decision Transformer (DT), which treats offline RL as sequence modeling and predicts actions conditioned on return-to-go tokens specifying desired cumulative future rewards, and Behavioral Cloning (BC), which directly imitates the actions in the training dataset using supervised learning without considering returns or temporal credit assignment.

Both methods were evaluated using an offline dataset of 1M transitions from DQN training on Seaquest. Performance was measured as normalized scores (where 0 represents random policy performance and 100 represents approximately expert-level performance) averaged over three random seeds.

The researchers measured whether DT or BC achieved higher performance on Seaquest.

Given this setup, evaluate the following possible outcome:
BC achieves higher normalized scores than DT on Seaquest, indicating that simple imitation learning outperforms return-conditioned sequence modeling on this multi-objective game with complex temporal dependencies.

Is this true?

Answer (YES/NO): NO